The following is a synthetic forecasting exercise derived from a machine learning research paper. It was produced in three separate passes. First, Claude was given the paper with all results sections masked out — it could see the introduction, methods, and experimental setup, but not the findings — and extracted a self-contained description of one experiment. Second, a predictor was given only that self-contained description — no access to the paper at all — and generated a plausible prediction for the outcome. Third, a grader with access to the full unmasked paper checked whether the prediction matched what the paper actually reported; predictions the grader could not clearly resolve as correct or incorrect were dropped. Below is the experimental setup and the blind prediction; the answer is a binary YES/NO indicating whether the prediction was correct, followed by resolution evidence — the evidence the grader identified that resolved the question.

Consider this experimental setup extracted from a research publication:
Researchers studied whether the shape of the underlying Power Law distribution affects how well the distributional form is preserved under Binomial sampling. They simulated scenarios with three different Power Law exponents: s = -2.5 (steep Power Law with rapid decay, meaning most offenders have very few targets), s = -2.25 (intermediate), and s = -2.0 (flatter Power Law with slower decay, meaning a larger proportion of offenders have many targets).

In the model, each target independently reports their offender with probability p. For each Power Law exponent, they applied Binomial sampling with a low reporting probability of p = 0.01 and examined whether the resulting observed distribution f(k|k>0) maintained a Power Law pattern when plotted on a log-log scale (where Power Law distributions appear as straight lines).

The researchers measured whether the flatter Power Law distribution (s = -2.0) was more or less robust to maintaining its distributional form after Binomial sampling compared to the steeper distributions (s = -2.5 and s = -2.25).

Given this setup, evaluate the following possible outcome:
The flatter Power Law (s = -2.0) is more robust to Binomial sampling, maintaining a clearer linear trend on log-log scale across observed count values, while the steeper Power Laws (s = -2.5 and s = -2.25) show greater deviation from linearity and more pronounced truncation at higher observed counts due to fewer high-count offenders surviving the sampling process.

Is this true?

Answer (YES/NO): NO